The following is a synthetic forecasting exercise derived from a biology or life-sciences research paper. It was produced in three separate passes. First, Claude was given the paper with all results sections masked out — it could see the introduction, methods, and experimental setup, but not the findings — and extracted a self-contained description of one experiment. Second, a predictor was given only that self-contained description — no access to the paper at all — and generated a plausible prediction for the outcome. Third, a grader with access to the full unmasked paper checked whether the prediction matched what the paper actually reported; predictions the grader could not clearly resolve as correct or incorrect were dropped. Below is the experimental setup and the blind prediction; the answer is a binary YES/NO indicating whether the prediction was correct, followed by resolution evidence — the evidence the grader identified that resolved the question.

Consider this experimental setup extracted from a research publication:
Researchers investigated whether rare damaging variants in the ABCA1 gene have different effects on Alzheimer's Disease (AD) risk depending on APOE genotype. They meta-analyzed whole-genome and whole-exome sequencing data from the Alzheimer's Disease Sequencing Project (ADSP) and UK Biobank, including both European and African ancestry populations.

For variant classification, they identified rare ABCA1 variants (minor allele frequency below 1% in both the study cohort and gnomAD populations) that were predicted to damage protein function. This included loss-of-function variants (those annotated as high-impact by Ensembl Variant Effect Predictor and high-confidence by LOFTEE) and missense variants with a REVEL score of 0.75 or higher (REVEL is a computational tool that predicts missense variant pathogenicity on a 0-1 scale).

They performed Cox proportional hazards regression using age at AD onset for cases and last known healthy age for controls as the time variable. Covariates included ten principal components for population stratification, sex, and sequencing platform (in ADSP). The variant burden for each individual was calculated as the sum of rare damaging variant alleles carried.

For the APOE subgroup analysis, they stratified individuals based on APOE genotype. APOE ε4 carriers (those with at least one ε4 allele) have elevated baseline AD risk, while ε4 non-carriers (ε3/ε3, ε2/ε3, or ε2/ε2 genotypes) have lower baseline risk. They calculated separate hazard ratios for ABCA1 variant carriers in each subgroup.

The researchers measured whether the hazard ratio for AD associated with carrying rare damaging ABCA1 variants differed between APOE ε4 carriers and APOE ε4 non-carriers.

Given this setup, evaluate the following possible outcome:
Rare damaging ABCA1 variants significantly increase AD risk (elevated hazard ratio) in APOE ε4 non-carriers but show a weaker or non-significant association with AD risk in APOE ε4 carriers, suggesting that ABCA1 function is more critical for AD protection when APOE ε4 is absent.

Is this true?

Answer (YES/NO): YES